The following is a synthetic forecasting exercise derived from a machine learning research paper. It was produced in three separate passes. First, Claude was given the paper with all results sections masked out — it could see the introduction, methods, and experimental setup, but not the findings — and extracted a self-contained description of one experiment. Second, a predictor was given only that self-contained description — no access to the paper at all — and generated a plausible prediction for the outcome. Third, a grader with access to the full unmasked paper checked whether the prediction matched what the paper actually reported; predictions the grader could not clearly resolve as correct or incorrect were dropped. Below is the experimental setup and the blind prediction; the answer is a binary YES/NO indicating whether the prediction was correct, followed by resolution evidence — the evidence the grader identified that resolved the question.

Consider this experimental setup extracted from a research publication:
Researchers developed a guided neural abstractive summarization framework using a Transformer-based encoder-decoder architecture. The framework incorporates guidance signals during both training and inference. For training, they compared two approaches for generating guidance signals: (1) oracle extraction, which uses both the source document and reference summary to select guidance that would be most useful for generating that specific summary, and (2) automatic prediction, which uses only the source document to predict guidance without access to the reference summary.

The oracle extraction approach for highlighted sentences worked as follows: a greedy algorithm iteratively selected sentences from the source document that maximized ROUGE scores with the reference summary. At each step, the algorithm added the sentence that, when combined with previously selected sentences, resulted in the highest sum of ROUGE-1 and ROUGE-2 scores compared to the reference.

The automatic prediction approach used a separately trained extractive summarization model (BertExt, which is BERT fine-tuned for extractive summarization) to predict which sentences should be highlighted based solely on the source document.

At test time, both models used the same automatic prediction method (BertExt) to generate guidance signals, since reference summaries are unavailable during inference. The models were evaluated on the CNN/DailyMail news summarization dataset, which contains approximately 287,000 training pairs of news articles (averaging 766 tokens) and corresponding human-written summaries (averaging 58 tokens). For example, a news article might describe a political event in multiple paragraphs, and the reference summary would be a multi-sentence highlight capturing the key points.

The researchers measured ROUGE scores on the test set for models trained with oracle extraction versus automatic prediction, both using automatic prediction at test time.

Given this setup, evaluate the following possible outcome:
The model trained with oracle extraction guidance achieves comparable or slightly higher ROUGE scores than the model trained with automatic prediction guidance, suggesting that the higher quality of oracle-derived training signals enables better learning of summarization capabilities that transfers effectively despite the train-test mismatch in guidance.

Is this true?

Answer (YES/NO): NO